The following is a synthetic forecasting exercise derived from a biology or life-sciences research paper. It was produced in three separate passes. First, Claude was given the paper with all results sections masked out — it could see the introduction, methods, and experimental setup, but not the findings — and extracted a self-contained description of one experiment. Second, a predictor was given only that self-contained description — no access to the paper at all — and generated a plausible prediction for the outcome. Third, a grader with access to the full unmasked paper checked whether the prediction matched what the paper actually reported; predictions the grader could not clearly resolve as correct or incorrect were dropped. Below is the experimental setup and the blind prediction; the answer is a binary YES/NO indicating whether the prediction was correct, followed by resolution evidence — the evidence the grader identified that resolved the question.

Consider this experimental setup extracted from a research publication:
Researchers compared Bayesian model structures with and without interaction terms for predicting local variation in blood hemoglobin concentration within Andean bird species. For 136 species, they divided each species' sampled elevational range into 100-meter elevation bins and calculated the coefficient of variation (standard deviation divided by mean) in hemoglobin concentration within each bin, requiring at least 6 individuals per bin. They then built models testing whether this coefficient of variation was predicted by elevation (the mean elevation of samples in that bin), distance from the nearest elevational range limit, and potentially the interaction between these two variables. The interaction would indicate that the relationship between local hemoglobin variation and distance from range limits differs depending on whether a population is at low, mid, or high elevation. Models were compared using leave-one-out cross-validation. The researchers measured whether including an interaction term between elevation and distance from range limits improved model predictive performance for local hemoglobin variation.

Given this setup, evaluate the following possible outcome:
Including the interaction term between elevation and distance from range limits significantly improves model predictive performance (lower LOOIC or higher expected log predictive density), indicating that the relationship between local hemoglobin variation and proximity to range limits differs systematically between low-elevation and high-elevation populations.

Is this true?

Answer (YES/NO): NO